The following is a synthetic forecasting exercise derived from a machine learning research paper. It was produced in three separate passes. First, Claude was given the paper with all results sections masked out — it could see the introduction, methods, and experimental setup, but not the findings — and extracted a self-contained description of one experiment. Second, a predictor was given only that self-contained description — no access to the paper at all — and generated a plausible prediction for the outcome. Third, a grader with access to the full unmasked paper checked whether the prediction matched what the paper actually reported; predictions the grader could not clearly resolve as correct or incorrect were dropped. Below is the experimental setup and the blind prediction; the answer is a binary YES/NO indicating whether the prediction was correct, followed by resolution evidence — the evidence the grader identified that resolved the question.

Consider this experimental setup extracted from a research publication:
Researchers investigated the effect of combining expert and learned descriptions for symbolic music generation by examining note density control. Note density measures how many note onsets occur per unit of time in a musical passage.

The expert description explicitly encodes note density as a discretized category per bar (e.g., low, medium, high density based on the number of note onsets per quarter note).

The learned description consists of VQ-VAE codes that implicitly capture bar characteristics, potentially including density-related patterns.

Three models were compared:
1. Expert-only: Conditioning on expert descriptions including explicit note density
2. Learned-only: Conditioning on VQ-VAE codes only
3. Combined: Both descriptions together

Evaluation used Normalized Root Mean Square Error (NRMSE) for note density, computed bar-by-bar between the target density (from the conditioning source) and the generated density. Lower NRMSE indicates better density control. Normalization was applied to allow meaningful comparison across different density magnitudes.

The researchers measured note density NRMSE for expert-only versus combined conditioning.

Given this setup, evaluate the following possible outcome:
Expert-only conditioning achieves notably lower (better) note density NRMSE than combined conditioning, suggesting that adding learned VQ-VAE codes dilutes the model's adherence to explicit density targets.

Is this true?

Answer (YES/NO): NO